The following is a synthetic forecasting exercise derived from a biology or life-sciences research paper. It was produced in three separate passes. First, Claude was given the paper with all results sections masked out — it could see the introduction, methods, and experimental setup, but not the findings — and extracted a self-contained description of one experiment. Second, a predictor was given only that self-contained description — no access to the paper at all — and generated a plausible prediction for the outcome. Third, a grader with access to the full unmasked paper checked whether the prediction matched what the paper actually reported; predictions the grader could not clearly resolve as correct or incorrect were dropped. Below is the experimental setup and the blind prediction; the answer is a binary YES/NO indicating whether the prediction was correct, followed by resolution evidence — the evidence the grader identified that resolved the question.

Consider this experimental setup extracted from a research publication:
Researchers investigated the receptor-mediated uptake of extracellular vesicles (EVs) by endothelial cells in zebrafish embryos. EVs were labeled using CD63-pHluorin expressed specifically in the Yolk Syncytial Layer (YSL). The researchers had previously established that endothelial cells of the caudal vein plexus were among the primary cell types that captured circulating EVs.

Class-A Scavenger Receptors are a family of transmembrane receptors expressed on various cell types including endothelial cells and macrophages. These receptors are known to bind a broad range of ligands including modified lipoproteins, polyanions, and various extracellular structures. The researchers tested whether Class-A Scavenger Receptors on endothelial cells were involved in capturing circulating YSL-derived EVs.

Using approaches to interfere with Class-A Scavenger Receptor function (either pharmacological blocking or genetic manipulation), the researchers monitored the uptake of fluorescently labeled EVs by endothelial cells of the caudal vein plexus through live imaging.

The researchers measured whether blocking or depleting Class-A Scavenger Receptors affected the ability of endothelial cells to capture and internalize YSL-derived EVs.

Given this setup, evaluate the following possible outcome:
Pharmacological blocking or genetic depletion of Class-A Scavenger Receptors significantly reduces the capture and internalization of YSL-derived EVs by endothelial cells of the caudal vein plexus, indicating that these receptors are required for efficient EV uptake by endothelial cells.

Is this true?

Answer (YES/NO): YES